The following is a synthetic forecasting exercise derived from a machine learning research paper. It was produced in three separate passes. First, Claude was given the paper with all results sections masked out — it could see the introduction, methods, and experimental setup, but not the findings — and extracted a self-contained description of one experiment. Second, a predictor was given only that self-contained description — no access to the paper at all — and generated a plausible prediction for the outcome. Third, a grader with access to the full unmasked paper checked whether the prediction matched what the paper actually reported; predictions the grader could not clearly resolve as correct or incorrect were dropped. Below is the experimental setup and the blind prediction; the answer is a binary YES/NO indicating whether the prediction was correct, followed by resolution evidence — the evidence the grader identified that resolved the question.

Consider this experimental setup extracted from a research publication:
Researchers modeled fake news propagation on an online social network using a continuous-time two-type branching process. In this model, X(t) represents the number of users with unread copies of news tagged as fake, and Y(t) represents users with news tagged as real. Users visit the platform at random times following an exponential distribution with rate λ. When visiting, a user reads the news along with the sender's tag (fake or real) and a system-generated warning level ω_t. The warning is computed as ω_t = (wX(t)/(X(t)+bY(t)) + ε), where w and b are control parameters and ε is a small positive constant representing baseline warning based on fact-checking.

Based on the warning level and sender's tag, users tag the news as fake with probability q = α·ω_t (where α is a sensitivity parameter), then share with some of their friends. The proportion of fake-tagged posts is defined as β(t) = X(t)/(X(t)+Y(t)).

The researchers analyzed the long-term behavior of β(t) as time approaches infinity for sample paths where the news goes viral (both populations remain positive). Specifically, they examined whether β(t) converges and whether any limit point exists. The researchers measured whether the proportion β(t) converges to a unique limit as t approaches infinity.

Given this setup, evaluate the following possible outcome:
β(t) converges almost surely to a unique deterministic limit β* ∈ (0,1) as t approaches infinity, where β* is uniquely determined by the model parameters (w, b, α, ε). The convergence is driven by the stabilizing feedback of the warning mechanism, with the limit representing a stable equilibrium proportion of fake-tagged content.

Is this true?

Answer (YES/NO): YES